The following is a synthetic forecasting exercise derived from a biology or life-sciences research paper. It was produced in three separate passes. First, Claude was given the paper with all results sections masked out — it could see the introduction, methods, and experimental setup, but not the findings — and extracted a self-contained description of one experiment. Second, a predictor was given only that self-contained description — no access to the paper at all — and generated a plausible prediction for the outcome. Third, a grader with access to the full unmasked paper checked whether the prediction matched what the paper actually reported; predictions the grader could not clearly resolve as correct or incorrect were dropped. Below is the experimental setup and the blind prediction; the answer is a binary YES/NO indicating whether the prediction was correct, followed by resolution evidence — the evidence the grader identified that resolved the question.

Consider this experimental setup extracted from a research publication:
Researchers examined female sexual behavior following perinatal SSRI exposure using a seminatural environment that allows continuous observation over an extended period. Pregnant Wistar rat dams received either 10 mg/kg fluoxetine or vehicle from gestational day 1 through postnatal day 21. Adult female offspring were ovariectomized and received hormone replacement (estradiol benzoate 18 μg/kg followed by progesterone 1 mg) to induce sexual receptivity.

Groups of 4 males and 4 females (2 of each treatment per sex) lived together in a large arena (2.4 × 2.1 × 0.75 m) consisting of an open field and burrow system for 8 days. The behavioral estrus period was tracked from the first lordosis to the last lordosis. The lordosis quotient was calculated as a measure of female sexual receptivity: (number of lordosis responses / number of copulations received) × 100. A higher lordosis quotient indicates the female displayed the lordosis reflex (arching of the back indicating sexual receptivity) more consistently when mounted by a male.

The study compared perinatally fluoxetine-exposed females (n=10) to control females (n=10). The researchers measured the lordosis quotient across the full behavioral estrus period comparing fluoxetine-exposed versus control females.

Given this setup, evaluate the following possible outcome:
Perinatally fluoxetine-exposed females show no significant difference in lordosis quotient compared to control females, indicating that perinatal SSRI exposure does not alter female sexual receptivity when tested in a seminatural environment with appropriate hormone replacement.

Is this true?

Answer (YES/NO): YES